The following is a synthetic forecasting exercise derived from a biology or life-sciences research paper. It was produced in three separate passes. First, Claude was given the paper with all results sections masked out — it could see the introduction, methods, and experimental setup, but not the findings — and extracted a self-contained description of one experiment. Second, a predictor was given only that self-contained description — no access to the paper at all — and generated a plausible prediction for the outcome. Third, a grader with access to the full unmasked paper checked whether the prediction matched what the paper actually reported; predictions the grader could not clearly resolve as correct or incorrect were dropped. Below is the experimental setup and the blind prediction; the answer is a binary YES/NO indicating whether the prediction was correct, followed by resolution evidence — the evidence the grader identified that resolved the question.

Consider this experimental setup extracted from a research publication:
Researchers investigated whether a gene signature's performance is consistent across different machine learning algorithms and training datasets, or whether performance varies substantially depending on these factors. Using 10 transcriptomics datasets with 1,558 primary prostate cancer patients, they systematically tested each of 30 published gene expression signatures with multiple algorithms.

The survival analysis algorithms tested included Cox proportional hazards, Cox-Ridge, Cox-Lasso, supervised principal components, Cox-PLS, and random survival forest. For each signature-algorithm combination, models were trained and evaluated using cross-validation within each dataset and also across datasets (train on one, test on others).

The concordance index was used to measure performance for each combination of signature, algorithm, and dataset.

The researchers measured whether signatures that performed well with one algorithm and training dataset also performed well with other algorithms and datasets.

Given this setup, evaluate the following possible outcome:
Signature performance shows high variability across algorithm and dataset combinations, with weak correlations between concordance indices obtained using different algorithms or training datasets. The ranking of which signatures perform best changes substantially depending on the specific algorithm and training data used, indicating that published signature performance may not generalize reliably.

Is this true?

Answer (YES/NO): NO